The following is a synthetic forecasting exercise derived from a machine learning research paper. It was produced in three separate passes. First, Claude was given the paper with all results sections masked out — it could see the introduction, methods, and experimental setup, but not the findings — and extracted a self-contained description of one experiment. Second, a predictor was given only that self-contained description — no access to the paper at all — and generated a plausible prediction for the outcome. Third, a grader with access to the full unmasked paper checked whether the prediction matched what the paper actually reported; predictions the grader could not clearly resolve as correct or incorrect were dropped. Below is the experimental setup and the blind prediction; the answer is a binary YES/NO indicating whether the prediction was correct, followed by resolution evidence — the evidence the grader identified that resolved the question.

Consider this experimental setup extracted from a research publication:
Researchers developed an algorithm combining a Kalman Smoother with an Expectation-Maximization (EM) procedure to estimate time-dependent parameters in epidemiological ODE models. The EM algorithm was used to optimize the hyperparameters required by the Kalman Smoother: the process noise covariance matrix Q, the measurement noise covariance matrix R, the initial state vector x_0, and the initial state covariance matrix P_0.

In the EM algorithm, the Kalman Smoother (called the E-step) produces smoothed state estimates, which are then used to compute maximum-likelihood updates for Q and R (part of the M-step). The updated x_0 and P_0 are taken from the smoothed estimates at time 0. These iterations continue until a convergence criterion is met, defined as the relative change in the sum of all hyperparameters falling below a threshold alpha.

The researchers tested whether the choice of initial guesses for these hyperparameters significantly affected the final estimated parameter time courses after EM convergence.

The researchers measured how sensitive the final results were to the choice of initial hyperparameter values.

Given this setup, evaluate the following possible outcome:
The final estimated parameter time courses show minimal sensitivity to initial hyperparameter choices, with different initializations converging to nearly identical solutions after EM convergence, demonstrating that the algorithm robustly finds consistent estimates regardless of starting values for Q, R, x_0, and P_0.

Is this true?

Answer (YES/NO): YES